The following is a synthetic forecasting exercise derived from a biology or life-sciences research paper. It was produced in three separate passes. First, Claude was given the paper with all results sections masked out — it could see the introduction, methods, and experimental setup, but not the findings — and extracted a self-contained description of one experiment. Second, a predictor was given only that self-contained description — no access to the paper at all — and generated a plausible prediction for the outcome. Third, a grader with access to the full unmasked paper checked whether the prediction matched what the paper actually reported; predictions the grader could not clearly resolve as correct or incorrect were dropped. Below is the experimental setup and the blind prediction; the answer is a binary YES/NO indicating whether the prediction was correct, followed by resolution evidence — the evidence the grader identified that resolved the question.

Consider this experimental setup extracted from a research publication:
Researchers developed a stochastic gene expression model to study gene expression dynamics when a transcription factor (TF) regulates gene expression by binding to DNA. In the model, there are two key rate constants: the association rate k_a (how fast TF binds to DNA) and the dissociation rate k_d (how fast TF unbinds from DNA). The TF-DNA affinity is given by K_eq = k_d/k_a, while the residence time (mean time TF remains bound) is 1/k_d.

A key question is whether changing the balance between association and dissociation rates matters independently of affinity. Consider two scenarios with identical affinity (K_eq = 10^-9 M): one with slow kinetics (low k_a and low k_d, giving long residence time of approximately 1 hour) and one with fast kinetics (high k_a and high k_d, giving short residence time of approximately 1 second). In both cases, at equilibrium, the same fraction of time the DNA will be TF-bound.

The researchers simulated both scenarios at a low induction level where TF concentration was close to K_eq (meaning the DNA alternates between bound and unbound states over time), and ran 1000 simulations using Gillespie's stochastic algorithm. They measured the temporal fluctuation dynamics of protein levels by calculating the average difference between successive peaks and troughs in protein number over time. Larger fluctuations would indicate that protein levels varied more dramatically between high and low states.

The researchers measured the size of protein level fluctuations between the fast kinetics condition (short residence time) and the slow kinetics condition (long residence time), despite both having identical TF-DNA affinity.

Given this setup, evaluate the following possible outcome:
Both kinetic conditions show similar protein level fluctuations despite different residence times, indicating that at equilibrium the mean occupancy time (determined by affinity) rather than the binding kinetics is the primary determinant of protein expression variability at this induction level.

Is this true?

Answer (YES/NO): NO